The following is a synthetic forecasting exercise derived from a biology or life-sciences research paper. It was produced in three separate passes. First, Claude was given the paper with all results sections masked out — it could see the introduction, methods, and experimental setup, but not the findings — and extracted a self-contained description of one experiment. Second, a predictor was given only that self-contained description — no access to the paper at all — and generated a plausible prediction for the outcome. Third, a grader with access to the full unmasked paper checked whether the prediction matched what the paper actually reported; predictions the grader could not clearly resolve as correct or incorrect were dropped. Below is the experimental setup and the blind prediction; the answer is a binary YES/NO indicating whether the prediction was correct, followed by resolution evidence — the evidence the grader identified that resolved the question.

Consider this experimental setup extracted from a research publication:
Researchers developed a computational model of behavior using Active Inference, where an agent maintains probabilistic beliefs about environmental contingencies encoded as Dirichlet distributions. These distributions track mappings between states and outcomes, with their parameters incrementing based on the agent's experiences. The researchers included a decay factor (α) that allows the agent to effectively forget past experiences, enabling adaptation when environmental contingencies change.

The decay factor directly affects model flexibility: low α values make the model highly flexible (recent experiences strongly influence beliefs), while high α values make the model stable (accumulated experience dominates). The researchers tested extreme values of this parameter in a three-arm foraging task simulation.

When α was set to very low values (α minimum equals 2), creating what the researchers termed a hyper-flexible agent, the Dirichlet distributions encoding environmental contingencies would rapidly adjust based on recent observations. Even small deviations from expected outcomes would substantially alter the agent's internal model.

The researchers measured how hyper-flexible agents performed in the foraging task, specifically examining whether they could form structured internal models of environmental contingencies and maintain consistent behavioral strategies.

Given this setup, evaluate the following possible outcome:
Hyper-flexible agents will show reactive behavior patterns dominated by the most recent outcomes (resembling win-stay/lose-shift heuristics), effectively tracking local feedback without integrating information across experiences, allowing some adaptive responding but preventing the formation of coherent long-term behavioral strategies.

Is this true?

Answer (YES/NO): YES